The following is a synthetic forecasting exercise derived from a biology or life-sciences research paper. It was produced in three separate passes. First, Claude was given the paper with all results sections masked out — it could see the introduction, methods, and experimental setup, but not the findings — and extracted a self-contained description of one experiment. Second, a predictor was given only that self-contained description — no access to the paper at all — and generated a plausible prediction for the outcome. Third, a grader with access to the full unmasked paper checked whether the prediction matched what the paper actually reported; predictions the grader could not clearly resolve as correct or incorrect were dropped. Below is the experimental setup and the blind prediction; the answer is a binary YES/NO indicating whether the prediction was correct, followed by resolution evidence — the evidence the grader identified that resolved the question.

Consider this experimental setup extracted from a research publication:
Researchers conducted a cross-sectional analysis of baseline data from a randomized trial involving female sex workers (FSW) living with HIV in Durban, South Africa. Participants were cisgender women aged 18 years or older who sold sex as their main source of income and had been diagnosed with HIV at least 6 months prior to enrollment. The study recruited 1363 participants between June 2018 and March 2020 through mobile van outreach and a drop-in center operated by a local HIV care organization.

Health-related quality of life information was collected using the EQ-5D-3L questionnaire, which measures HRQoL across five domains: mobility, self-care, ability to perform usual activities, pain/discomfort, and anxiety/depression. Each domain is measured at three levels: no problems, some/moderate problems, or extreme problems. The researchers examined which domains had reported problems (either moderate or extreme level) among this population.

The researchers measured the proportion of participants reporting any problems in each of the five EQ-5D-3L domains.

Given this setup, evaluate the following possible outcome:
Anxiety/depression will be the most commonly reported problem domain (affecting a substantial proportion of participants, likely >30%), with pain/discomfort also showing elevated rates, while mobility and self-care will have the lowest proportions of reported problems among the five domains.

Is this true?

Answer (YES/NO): YES